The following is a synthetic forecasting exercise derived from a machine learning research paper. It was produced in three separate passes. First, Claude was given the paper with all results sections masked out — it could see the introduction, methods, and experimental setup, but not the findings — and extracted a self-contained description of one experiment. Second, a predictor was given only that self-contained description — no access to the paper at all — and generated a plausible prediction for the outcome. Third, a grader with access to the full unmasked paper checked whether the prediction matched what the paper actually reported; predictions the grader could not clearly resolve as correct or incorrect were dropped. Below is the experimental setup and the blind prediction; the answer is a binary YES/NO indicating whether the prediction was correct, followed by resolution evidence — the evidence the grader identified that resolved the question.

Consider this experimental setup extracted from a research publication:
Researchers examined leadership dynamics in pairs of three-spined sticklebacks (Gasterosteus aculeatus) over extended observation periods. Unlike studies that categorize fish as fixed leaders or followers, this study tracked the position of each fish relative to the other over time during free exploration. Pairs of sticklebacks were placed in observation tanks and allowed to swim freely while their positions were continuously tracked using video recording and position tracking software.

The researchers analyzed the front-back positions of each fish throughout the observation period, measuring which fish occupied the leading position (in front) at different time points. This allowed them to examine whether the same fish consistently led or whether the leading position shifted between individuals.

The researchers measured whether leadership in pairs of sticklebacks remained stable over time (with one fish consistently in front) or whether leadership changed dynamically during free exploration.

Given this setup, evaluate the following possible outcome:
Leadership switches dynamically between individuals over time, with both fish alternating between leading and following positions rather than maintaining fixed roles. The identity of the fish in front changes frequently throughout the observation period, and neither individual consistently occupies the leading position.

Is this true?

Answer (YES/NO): YES